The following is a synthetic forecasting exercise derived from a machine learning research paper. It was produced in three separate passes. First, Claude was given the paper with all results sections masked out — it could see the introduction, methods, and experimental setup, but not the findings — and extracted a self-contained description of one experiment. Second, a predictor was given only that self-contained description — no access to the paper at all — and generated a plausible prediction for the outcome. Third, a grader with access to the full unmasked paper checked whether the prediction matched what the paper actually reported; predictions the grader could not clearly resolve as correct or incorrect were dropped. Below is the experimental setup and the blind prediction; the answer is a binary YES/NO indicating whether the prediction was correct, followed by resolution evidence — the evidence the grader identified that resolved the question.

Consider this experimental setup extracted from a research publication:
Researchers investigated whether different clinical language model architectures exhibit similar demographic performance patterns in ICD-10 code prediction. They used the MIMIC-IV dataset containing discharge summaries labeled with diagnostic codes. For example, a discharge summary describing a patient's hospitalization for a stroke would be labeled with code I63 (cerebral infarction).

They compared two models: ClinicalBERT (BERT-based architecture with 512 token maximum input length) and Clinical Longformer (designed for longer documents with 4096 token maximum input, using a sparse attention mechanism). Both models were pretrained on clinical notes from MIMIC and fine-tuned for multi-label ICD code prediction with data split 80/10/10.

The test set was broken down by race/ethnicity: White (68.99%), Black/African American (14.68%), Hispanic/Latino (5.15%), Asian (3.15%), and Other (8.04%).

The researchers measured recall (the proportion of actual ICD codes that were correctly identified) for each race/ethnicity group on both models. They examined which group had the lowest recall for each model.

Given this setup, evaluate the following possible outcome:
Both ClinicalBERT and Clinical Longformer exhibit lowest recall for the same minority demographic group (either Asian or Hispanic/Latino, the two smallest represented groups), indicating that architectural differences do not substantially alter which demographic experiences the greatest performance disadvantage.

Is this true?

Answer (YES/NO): YES